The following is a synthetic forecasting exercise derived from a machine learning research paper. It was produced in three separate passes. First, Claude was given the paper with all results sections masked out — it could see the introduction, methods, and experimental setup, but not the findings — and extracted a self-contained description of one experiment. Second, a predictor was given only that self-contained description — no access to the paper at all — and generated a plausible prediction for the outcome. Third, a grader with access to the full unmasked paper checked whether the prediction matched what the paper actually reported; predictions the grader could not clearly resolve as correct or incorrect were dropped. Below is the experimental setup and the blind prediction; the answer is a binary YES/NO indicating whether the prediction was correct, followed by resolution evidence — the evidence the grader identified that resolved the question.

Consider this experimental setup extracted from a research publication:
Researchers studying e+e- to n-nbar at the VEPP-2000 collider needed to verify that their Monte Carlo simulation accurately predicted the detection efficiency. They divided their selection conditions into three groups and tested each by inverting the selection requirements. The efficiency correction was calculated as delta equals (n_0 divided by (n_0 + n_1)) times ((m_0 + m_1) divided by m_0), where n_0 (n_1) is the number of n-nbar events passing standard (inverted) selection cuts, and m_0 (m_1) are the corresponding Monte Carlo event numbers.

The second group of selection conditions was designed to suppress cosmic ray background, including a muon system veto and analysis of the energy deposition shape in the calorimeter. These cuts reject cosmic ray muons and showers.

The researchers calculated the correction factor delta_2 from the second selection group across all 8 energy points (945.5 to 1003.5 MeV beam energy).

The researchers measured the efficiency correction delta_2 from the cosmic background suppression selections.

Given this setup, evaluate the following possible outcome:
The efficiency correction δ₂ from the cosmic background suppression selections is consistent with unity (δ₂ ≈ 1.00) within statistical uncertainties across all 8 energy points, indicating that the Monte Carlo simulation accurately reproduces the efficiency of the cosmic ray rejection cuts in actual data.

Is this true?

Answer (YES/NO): NO